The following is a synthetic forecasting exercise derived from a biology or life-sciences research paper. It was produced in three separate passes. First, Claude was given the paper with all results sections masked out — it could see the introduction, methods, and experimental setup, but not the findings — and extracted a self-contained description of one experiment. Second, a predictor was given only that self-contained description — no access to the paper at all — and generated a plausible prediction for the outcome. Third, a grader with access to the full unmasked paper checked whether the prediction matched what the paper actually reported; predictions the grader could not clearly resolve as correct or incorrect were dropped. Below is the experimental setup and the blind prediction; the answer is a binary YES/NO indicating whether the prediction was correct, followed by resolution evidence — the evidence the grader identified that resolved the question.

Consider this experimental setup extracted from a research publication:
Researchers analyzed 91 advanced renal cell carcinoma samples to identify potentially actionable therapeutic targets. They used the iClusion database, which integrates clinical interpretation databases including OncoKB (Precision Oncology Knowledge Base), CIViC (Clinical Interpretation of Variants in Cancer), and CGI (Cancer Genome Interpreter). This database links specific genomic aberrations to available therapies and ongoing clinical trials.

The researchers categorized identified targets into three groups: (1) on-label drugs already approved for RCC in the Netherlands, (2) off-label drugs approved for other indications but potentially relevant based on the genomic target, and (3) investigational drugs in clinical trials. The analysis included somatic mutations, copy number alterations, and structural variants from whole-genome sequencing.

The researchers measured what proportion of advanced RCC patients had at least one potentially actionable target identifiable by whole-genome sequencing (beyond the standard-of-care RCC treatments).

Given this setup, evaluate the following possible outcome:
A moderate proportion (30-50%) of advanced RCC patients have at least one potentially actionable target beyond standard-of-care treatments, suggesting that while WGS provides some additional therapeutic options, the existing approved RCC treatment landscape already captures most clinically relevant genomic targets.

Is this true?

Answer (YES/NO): NO